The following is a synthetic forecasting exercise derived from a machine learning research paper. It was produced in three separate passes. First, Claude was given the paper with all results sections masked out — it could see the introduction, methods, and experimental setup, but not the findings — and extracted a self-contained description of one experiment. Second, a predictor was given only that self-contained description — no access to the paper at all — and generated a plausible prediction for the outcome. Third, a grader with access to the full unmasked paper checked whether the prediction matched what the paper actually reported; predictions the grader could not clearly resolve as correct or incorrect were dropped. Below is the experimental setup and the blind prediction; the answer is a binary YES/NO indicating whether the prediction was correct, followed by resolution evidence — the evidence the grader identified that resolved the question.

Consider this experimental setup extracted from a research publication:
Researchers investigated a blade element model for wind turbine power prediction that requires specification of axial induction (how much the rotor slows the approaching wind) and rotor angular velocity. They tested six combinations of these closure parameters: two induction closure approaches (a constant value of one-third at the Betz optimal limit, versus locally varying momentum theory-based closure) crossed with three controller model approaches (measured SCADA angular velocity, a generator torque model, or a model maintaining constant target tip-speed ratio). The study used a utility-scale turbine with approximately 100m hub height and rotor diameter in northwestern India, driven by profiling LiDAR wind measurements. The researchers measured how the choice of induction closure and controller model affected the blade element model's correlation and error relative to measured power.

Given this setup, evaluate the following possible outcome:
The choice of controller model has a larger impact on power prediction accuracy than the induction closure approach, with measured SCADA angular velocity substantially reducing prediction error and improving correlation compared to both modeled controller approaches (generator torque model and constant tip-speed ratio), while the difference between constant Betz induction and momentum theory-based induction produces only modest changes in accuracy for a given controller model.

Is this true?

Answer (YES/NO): NO